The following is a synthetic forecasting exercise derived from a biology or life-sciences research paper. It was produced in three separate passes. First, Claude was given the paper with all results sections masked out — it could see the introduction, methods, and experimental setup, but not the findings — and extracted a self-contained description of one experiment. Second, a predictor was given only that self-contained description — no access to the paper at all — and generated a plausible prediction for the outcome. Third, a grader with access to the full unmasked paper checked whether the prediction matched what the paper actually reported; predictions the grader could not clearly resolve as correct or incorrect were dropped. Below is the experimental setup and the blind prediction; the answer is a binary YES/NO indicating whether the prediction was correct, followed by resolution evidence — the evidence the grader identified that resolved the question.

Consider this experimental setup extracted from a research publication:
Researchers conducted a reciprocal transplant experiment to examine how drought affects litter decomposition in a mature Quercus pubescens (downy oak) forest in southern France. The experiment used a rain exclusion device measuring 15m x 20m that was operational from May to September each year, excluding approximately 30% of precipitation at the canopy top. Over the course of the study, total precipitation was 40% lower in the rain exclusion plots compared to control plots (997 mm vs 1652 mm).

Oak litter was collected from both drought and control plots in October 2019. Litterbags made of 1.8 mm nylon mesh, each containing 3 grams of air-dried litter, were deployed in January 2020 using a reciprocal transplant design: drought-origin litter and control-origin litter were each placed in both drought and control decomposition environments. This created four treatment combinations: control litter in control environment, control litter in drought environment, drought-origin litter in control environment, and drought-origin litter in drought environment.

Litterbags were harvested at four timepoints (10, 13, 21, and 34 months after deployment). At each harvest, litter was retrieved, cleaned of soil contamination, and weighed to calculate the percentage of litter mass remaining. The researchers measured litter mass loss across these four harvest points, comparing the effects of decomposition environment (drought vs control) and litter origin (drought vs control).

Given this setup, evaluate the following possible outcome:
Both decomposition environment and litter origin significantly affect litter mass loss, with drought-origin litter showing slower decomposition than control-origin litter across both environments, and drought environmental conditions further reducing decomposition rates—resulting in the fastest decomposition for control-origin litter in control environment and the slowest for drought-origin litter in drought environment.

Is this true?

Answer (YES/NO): NO